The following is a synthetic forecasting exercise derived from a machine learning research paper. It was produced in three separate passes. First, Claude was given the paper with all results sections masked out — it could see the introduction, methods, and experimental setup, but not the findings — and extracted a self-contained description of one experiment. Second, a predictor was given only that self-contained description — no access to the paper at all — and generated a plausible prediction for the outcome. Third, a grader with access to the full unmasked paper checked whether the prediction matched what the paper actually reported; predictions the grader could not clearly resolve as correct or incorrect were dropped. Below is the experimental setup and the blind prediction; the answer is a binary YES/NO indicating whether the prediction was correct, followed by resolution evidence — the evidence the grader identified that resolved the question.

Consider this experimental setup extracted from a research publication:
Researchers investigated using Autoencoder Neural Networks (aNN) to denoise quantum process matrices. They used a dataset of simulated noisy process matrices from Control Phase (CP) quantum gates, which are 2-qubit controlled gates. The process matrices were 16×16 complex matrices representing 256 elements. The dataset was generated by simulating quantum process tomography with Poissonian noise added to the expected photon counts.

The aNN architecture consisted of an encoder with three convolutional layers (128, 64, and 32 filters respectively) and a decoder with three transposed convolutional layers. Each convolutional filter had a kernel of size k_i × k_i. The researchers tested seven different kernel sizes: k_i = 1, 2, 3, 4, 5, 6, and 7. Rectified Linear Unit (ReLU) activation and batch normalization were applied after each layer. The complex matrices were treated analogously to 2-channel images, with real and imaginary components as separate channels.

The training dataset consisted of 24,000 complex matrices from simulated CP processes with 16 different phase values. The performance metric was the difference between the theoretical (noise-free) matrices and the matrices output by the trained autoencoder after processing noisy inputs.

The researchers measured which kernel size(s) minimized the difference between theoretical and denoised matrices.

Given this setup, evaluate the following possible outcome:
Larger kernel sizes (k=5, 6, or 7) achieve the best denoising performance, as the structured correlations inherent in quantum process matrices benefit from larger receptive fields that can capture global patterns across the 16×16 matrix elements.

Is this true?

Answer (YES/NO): NO